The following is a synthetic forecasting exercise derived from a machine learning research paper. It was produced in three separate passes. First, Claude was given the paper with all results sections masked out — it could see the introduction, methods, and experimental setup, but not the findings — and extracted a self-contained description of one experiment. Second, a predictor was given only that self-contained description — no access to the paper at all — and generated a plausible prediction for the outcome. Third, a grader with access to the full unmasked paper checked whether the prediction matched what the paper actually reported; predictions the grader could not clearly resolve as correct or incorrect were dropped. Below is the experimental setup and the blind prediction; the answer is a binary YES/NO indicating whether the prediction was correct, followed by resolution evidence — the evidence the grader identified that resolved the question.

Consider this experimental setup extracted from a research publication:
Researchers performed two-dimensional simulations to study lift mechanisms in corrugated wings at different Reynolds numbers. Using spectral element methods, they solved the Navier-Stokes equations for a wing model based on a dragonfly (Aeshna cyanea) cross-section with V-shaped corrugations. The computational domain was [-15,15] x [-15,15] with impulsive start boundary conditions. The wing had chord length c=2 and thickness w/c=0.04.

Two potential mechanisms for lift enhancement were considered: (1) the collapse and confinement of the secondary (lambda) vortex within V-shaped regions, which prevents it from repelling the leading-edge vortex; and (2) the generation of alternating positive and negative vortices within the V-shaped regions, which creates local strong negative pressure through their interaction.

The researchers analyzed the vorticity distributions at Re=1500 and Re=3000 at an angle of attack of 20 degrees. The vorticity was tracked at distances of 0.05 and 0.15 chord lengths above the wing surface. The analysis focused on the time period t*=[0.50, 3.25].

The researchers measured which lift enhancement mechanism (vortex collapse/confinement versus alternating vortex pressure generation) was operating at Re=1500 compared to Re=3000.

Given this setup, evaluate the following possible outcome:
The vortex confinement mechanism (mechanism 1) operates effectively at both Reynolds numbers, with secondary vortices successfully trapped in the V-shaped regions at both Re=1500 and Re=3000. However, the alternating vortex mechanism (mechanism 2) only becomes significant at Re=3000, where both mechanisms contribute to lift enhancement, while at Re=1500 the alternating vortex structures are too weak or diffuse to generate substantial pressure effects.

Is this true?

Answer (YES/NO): NO